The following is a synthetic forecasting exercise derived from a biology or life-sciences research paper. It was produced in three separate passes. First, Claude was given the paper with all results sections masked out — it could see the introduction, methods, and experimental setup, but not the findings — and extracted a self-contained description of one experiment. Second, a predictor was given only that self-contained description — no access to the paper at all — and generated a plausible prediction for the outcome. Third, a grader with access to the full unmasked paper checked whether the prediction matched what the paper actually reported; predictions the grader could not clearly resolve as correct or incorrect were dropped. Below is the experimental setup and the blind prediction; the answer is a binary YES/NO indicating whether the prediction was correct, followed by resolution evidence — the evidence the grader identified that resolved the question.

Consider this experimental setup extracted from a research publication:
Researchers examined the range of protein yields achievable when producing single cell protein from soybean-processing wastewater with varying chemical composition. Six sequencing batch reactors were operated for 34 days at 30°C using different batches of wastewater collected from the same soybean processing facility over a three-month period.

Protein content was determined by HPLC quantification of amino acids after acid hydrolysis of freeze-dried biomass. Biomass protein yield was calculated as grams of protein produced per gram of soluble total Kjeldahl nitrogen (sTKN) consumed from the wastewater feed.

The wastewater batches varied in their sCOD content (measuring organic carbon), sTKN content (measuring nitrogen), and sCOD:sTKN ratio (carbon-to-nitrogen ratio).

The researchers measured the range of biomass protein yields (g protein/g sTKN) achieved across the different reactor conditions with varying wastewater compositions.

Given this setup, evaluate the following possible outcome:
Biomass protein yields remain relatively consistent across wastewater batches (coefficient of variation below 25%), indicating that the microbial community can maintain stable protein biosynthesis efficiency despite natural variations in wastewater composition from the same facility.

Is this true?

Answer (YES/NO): NO